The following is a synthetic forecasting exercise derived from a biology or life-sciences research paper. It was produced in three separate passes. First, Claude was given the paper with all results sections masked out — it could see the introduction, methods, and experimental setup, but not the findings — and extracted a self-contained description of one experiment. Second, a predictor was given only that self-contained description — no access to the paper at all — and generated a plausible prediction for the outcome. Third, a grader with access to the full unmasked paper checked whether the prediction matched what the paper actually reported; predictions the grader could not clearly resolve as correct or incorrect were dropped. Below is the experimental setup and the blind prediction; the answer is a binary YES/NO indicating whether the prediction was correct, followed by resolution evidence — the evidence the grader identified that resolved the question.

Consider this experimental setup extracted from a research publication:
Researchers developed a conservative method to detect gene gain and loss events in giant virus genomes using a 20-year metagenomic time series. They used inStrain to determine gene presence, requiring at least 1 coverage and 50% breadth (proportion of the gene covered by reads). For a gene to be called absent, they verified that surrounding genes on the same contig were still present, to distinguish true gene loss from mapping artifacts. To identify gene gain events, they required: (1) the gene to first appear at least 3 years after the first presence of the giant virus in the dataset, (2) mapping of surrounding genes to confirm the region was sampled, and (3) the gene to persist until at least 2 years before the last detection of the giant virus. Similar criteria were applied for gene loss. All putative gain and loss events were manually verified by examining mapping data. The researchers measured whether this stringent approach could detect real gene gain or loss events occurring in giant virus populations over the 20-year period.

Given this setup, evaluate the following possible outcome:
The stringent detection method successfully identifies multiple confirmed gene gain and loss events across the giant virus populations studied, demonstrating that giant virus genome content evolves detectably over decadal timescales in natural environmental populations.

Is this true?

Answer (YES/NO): YES